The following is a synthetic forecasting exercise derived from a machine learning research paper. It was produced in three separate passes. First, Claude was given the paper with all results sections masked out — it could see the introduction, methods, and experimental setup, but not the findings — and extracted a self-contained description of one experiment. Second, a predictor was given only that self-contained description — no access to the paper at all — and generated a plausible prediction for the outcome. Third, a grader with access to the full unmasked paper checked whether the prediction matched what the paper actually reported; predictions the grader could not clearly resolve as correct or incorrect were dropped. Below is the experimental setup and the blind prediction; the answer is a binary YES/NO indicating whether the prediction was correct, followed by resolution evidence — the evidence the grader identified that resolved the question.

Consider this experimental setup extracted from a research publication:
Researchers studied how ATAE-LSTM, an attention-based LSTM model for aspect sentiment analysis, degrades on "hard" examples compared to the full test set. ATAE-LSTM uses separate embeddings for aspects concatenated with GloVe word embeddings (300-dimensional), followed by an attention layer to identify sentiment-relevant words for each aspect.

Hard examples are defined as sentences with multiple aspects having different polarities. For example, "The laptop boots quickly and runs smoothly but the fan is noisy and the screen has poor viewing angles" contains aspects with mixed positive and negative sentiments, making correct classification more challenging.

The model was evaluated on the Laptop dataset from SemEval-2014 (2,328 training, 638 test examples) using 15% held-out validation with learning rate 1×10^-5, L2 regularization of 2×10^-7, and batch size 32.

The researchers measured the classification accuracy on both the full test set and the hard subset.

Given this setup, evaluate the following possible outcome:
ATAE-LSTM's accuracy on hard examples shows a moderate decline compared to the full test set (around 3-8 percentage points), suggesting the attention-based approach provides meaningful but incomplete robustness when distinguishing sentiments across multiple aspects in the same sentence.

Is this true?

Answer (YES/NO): NO